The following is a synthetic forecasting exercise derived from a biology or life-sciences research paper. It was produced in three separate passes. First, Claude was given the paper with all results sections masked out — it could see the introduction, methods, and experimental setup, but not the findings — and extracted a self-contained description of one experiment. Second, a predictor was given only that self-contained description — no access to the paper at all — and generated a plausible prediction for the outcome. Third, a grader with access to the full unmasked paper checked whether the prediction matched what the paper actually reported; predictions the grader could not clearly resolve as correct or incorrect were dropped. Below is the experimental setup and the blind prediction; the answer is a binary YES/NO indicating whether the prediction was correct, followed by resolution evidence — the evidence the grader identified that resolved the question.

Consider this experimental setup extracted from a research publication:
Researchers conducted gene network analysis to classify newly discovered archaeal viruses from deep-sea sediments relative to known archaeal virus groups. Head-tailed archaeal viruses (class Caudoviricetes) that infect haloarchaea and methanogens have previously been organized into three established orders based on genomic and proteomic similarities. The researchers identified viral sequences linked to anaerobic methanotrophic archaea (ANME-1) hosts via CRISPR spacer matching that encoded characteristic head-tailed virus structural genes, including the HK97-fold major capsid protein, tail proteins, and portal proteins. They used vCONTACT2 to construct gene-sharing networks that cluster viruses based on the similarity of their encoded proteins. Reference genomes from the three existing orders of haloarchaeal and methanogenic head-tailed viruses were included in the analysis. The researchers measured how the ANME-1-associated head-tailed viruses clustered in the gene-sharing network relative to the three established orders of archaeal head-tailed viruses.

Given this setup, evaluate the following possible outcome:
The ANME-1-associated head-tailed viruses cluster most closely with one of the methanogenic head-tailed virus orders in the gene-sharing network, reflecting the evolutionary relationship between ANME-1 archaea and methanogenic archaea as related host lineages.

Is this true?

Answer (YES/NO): NO